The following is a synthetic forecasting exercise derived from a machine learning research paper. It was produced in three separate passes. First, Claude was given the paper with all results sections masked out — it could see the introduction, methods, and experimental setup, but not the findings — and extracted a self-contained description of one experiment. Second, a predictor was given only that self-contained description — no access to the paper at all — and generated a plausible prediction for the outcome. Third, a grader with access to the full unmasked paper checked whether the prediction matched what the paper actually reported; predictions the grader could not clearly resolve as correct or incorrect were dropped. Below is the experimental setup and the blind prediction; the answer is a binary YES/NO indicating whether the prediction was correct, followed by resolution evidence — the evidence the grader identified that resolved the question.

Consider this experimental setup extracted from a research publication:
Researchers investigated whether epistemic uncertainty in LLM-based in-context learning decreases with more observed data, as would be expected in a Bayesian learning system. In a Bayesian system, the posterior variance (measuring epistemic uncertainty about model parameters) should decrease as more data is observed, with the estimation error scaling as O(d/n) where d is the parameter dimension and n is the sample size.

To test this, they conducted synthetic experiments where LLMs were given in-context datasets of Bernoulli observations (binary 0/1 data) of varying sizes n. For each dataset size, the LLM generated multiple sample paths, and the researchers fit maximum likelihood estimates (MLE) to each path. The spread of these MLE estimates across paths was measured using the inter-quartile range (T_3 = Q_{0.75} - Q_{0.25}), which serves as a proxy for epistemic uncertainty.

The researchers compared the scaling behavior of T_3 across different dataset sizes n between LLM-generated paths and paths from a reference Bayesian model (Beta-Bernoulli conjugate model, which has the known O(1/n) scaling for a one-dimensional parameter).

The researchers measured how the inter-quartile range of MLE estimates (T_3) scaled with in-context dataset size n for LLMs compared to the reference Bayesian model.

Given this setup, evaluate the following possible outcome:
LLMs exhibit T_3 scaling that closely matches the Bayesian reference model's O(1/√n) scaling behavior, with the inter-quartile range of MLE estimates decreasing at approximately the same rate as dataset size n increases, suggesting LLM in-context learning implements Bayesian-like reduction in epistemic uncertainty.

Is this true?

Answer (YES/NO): NO